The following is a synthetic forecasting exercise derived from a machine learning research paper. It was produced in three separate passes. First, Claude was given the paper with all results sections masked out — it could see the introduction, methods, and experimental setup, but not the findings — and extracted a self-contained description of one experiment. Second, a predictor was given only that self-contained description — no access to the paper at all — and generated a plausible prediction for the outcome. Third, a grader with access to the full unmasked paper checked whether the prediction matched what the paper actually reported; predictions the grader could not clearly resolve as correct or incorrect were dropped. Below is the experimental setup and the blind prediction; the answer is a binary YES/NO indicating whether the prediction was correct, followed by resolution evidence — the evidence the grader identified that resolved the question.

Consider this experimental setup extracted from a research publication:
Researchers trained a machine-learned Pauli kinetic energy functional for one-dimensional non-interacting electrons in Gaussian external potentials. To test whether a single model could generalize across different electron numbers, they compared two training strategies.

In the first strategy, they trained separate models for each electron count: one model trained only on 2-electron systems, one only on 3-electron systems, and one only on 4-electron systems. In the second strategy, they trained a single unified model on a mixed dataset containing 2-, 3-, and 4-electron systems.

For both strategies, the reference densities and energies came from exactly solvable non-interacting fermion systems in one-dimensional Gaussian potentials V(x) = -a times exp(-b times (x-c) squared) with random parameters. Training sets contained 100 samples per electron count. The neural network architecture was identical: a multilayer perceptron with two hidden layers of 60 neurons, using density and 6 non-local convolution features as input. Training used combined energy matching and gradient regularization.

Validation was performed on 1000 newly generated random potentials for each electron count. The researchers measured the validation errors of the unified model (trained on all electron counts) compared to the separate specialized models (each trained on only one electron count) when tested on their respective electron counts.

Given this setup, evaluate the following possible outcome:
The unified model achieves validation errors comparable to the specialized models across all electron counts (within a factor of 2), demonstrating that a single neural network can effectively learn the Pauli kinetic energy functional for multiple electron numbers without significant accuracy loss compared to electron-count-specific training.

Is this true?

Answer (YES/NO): NO